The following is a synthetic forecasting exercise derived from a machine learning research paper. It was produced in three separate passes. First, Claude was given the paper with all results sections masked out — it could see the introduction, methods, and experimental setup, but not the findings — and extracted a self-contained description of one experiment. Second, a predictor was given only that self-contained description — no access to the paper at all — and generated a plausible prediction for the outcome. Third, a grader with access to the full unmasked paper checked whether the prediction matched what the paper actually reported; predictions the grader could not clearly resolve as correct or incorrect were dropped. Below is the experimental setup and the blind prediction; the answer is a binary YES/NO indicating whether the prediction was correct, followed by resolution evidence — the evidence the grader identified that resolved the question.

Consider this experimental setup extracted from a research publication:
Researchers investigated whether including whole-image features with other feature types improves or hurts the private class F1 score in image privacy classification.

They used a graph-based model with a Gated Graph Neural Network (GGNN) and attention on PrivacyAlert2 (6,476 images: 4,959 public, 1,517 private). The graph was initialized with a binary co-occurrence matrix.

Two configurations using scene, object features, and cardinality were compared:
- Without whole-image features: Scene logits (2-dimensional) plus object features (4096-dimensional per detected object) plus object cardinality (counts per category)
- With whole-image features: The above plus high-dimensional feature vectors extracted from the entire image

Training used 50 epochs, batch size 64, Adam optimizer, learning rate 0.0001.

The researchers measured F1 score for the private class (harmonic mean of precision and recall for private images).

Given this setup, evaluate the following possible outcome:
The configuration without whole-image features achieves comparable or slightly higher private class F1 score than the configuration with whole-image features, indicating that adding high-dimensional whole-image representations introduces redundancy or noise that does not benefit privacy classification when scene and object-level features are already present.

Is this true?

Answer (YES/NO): YES